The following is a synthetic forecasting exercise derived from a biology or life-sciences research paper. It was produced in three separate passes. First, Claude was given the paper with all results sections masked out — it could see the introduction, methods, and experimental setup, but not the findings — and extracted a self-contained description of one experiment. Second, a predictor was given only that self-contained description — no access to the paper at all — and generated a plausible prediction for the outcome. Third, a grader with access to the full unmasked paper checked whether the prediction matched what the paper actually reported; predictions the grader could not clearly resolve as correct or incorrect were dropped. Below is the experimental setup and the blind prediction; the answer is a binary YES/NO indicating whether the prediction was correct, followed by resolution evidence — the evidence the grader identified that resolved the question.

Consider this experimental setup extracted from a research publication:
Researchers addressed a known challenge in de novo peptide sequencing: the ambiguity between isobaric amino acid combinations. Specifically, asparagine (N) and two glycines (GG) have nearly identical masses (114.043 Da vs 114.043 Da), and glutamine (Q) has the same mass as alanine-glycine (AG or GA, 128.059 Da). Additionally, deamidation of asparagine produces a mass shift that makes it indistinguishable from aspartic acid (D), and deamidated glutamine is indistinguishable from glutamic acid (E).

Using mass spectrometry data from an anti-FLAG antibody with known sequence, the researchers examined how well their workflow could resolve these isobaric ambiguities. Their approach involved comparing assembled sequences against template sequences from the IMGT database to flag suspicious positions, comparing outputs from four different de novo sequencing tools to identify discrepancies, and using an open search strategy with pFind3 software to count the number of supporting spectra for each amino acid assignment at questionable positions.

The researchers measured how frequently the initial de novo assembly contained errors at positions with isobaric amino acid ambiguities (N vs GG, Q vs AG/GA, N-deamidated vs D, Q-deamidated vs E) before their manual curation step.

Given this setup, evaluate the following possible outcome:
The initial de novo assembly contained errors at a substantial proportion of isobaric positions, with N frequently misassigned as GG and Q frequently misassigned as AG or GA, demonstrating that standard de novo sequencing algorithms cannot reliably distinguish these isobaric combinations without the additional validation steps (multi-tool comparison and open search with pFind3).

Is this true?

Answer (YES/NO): NO